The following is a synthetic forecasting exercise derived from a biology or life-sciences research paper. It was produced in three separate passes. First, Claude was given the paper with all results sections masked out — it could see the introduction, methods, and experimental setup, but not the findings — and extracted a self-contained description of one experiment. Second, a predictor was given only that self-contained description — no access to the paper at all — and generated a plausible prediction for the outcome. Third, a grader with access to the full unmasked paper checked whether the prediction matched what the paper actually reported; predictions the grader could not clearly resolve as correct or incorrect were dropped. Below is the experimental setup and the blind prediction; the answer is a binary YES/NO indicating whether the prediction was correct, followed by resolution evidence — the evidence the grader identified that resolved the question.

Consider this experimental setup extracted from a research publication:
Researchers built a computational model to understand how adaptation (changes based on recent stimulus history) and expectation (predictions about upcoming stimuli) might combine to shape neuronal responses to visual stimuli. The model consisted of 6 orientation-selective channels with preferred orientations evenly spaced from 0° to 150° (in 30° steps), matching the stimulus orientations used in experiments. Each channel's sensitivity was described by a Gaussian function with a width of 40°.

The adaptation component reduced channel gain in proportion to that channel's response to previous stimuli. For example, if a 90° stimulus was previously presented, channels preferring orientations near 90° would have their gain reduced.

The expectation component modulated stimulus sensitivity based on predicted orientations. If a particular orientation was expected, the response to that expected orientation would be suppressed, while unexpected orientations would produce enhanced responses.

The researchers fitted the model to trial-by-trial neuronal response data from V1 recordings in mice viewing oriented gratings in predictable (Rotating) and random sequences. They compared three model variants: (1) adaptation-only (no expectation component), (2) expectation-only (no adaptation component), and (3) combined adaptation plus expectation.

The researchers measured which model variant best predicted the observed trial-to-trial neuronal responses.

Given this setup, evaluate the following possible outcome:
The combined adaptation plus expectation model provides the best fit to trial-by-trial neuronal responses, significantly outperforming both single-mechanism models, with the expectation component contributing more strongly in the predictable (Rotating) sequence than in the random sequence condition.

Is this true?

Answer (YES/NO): NO